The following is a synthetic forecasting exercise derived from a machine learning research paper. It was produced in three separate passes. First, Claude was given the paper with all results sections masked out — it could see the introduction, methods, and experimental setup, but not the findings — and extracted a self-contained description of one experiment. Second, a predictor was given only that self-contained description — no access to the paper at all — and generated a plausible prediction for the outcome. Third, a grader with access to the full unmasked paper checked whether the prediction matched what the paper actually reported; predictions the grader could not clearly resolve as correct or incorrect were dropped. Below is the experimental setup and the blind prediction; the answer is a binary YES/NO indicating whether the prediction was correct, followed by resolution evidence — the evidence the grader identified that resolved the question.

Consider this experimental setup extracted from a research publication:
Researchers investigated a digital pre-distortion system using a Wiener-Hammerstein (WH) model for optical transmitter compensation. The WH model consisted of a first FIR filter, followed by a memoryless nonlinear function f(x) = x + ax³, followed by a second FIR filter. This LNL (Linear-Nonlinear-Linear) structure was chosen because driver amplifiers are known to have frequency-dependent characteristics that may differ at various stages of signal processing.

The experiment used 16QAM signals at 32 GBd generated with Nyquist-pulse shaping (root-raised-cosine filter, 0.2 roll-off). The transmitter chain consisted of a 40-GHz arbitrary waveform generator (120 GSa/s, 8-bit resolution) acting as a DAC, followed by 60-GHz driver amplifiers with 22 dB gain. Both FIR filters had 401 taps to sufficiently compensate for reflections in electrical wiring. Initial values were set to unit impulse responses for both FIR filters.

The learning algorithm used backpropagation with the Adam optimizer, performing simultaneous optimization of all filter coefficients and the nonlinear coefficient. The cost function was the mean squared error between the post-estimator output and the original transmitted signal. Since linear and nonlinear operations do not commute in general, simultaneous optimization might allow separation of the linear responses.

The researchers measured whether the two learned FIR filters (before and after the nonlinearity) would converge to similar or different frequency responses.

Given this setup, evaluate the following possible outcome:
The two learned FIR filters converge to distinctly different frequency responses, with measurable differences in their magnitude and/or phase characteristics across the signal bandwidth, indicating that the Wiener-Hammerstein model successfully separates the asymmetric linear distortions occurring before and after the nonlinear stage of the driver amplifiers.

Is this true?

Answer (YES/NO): YES